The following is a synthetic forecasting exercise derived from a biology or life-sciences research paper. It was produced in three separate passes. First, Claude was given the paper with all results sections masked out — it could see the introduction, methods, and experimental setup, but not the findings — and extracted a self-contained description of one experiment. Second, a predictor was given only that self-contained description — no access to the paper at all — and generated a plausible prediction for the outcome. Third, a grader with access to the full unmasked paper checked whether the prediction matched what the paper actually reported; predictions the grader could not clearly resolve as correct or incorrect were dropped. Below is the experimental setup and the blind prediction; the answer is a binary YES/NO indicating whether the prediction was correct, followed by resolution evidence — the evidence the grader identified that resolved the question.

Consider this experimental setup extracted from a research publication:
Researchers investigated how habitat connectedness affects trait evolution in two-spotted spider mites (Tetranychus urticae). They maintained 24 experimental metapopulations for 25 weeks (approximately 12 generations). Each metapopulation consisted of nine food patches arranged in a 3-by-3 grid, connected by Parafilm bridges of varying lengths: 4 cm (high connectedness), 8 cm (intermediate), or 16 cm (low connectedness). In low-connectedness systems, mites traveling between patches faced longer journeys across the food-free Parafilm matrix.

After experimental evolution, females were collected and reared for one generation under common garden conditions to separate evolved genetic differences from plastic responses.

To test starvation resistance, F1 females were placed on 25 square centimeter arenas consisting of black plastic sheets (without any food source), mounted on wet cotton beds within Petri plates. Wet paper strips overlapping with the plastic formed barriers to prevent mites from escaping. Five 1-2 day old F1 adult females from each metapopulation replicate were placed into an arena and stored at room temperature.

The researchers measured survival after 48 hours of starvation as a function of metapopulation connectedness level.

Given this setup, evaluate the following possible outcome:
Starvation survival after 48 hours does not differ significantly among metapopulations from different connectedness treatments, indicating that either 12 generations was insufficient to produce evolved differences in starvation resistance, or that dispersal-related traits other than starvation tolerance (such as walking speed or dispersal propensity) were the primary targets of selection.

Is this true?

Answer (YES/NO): NO